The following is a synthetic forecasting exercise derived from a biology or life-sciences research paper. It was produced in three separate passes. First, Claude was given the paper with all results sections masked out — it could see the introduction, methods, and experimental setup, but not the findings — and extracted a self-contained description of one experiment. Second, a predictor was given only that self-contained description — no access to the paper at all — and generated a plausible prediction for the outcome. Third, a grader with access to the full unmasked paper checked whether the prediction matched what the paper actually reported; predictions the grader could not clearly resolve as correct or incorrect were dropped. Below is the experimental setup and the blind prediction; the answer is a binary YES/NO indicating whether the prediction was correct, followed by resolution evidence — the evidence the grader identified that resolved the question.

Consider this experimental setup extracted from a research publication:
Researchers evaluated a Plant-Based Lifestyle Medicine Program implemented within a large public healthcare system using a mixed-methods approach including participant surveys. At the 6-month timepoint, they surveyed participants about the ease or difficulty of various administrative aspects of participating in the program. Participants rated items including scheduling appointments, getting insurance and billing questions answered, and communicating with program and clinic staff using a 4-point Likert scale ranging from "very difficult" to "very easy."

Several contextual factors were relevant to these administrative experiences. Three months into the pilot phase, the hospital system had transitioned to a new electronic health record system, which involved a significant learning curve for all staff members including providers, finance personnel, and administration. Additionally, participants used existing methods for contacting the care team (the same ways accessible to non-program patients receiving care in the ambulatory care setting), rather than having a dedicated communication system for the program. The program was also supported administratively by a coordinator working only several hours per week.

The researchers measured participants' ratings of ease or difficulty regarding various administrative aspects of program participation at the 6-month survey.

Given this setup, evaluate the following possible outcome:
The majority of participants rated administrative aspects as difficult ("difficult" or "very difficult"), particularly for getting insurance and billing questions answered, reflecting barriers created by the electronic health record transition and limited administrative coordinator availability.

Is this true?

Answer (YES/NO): NO